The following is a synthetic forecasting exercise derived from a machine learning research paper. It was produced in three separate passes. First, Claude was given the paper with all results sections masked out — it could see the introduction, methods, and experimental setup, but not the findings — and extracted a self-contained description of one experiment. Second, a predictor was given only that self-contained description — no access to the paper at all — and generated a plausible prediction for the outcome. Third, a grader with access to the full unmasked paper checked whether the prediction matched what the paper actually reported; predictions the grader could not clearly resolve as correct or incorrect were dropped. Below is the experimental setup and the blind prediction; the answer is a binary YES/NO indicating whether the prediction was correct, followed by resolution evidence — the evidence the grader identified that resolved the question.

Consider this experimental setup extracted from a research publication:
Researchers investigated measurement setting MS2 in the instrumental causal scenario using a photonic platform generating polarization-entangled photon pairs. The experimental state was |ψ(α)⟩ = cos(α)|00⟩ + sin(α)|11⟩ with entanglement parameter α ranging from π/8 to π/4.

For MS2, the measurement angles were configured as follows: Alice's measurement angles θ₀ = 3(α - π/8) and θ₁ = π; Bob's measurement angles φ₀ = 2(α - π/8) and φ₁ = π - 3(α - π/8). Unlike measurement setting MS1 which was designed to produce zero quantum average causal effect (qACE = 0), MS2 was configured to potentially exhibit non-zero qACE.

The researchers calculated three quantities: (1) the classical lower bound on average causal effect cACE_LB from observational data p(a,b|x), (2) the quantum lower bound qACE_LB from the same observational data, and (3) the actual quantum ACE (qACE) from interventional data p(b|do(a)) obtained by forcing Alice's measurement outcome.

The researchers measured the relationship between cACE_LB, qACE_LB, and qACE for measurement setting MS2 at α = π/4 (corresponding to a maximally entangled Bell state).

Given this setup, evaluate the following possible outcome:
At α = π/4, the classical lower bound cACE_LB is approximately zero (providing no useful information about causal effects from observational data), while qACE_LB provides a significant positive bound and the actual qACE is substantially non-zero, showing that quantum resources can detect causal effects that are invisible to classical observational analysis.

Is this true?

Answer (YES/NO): NO